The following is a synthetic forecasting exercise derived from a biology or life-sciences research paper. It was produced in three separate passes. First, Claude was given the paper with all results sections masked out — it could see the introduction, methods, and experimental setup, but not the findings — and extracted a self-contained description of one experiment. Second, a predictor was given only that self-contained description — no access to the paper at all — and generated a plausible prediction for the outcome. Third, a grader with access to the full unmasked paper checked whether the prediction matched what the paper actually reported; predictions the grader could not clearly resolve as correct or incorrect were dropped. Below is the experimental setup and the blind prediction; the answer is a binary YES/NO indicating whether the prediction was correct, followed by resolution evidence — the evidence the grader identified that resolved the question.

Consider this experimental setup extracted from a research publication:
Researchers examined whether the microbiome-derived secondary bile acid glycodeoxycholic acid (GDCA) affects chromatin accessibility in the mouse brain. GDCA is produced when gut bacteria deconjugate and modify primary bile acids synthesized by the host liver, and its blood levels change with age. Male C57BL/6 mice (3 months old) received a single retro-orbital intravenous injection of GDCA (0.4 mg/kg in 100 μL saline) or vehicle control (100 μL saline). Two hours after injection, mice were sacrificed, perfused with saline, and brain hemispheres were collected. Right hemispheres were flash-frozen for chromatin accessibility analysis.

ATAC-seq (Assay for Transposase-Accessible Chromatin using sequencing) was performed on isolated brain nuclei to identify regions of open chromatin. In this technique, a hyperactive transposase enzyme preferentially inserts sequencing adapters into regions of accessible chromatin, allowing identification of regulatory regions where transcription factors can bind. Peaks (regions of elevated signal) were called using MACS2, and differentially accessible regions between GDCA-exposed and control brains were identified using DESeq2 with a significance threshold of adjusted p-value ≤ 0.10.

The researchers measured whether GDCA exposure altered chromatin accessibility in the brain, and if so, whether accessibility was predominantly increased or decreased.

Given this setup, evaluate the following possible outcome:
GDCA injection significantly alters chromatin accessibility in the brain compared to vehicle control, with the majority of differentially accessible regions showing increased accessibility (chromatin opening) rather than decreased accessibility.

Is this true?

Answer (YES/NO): NO